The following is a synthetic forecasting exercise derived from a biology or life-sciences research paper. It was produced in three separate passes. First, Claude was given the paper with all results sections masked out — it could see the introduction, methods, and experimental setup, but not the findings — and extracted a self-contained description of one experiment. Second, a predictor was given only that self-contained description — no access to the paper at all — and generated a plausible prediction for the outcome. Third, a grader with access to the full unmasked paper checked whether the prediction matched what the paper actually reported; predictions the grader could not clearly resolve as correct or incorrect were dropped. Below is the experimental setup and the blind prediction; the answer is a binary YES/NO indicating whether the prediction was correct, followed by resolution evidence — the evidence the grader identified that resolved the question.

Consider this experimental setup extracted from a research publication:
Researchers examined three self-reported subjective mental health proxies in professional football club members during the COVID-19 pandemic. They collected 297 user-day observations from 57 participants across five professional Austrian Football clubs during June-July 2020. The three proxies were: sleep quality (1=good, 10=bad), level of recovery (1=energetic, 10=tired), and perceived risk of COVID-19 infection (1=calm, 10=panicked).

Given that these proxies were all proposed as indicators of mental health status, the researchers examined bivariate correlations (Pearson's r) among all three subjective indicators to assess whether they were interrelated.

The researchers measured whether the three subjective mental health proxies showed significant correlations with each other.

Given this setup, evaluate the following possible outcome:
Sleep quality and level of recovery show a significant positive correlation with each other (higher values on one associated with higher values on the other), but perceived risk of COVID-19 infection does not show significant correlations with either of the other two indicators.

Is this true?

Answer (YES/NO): NO